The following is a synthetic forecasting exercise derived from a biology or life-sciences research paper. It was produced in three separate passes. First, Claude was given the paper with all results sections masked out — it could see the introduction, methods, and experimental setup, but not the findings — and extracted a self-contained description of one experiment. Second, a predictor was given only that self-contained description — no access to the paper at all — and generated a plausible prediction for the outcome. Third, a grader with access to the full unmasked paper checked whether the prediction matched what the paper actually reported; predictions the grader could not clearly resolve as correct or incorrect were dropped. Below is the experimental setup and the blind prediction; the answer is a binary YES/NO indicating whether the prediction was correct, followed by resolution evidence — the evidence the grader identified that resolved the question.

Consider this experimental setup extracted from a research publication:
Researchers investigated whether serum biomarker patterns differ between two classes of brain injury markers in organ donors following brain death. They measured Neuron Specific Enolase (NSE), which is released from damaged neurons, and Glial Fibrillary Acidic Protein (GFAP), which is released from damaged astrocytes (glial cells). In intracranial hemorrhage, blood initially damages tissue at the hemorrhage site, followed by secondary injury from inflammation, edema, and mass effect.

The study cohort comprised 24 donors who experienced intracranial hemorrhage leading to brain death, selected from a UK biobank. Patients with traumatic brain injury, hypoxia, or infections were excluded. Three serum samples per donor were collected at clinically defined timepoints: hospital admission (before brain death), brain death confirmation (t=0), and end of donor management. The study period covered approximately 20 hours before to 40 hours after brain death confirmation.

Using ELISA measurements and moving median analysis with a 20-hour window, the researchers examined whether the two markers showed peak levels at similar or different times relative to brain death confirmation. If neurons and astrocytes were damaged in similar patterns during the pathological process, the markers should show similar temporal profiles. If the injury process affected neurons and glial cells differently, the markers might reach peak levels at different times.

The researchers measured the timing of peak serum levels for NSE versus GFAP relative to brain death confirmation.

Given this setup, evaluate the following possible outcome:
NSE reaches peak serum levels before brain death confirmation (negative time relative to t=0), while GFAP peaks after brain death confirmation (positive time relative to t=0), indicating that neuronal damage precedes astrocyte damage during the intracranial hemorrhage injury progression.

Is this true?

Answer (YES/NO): YES